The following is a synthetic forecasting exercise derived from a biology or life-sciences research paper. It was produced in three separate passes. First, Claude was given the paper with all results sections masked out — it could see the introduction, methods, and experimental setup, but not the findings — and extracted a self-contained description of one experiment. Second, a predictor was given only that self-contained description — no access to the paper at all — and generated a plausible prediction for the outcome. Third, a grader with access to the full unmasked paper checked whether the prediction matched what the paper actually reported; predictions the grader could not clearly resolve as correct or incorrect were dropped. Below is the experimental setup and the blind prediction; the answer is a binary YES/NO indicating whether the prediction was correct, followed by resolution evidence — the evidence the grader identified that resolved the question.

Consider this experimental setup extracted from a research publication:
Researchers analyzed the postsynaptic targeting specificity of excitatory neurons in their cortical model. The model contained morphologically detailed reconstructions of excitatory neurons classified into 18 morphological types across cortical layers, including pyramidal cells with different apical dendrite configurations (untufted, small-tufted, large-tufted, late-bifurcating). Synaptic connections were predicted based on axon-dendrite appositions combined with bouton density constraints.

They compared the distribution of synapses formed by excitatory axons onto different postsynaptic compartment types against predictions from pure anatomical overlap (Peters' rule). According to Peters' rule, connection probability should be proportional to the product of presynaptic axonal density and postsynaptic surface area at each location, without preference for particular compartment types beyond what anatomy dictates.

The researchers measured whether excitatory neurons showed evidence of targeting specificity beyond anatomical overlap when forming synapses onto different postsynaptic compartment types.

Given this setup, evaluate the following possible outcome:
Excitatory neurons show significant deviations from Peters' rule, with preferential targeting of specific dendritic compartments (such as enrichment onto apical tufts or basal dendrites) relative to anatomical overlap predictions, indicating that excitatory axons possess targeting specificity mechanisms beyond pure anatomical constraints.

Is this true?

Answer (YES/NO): NO